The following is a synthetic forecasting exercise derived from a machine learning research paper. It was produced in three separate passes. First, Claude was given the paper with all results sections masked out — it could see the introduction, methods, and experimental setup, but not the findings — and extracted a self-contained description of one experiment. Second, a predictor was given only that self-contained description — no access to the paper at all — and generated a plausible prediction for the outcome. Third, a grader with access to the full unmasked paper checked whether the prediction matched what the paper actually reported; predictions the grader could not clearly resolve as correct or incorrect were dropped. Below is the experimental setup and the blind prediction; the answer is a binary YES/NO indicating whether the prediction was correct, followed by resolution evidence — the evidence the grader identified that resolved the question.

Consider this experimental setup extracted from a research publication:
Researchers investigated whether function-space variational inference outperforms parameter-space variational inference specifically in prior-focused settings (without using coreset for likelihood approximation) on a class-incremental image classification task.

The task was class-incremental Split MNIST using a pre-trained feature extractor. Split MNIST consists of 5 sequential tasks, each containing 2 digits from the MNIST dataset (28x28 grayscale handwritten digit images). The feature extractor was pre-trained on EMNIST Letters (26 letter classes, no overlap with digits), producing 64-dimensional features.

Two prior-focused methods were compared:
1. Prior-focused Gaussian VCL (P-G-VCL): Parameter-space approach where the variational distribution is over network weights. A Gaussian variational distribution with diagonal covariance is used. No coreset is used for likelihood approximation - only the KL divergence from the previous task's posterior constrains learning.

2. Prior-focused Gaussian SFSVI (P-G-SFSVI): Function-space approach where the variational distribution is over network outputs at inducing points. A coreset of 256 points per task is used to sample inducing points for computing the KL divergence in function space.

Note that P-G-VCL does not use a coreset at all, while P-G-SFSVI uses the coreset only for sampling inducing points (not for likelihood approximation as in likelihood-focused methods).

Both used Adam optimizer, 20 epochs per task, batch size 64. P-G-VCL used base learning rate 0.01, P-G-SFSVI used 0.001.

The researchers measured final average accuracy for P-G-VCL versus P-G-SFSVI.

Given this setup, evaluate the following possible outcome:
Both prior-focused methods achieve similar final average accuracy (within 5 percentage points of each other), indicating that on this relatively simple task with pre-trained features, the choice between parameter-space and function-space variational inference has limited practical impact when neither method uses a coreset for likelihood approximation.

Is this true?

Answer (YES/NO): NO